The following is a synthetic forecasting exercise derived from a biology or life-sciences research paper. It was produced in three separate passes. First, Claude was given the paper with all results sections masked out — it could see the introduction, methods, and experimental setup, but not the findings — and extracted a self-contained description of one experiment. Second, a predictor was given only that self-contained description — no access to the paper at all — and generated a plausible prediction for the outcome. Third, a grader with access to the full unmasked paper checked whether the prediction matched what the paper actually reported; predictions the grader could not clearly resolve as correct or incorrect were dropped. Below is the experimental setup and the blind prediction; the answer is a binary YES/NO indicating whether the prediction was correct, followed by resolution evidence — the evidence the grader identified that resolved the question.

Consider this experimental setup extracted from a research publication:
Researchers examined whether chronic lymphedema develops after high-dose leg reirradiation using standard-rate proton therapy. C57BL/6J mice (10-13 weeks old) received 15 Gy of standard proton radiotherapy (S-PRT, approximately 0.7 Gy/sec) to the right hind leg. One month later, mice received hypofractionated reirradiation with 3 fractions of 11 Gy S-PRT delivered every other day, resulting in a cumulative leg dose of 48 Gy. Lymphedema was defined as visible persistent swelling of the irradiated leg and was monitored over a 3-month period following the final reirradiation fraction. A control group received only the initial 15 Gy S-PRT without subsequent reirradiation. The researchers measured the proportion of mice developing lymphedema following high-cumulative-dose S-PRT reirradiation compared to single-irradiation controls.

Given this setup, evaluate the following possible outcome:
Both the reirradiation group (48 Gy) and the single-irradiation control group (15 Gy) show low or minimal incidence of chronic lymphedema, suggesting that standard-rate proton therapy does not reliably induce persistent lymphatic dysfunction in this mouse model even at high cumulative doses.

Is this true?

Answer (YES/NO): NO